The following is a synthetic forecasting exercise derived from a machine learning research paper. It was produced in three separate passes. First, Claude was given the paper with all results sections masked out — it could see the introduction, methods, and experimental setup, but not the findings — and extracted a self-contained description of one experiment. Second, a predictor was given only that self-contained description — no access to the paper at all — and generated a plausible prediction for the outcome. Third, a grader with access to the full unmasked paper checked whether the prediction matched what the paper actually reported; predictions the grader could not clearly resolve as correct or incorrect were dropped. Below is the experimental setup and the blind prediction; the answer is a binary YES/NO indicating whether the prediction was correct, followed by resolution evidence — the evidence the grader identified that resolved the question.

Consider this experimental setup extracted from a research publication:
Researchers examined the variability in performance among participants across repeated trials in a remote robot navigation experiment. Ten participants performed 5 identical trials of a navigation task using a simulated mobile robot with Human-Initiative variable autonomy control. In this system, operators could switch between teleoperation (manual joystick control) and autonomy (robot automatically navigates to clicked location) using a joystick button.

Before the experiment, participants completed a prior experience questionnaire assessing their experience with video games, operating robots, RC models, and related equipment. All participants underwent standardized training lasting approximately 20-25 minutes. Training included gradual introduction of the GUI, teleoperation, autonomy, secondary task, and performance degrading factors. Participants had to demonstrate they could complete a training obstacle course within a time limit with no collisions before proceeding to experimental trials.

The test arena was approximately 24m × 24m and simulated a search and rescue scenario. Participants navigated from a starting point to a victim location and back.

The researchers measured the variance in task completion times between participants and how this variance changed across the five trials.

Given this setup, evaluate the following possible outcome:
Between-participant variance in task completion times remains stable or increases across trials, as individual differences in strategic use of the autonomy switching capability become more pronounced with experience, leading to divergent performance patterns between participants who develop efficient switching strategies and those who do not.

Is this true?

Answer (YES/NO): NO